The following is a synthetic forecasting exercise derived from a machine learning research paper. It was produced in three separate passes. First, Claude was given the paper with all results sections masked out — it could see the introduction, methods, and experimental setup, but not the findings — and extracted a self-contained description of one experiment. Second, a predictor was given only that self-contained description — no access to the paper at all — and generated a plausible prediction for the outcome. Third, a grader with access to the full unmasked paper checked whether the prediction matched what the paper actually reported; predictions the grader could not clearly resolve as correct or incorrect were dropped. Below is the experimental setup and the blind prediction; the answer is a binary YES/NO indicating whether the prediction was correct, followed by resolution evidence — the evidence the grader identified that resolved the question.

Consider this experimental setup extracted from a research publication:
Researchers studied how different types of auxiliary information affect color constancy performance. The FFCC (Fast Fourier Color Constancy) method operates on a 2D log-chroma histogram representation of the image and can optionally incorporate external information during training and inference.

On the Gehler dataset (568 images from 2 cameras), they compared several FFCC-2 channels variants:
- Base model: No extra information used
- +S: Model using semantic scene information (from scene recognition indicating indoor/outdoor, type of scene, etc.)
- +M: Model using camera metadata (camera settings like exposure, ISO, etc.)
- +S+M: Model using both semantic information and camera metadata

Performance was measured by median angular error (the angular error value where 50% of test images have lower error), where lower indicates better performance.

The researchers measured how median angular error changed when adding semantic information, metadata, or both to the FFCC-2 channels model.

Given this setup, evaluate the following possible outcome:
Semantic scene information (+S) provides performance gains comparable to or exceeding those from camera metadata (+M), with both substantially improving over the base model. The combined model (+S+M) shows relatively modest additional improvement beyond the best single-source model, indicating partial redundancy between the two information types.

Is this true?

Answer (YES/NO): NO